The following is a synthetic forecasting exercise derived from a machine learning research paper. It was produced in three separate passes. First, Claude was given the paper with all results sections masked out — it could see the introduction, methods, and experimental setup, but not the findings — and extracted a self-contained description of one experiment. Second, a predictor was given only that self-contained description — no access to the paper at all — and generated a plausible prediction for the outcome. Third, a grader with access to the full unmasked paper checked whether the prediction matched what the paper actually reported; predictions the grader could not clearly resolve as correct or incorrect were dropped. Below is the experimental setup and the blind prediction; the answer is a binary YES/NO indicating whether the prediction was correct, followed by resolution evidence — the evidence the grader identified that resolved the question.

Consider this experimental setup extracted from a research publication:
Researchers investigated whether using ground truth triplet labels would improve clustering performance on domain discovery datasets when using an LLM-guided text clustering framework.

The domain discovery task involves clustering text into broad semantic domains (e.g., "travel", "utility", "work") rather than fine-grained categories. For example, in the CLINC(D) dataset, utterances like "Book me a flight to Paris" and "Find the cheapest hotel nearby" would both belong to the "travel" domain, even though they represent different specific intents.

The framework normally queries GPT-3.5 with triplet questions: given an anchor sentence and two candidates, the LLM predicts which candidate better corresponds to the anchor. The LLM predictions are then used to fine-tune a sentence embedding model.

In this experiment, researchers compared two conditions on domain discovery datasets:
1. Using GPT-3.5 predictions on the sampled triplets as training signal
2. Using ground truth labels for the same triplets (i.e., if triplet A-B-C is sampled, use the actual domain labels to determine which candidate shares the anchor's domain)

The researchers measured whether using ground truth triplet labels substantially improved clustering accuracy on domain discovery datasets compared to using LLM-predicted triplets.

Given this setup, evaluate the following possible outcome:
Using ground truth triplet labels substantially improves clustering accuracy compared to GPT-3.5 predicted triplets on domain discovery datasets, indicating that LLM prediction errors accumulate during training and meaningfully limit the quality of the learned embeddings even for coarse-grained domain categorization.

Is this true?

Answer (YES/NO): NO